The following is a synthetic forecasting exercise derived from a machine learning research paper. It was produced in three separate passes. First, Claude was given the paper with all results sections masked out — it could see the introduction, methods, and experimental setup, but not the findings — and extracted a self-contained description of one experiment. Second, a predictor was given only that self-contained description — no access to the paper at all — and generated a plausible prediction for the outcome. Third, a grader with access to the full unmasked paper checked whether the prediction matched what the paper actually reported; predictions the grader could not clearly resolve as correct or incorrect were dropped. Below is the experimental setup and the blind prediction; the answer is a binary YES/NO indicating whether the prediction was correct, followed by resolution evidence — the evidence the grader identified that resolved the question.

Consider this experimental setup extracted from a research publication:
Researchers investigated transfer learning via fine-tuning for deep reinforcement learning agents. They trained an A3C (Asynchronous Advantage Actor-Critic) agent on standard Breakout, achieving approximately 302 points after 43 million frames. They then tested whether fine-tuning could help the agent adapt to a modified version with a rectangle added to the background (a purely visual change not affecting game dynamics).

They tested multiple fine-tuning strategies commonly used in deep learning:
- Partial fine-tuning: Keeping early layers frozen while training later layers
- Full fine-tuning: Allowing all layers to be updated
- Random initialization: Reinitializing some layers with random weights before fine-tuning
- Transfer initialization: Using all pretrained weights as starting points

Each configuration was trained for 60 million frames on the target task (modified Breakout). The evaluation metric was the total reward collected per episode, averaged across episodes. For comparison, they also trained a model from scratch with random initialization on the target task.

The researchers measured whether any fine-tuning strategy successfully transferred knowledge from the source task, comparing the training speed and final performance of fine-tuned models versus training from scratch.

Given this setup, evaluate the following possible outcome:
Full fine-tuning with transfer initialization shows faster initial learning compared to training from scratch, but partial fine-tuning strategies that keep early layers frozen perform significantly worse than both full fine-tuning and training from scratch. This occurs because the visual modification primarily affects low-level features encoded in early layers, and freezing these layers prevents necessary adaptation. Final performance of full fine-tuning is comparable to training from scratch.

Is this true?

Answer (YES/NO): NO